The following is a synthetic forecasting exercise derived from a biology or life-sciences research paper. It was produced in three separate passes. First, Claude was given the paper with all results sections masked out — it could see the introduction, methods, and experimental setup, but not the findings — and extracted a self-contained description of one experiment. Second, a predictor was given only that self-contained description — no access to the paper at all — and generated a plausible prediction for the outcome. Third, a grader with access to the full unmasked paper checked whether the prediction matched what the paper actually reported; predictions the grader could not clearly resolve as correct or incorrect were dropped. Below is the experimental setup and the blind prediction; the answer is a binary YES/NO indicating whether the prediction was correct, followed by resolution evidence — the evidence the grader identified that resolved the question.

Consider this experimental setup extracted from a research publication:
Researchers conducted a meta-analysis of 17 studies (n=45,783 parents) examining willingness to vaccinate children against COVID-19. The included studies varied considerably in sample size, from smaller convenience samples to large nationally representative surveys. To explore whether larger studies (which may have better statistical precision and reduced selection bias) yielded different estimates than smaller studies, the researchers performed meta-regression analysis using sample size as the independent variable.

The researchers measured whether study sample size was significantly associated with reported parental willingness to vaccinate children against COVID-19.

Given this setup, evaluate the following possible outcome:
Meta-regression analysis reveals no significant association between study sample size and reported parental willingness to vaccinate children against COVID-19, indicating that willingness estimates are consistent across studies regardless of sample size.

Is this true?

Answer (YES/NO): YES